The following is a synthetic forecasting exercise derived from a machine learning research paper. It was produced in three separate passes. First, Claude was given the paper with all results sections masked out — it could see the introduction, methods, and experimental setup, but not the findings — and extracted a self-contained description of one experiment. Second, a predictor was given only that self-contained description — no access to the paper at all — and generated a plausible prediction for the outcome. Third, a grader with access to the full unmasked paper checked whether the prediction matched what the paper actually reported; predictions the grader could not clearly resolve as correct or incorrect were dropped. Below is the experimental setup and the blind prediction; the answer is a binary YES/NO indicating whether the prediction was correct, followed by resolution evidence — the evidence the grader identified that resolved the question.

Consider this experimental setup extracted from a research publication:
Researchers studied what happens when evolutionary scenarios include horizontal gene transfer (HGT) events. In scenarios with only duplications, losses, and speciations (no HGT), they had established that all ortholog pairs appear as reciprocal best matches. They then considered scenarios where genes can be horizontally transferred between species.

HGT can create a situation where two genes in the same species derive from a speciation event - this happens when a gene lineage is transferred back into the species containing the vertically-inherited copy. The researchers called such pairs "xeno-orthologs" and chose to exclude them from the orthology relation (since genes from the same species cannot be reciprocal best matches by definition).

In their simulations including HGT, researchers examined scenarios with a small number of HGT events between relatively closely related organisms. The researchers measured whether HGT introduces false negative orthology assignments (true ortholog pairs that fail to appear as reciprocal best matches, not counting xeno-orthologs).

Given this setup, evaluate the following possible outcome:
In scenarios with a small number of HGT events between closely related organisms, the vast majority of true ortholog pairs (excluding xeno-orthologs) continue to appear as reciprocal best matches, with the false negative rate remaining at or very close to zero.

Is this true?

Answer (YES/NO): NO